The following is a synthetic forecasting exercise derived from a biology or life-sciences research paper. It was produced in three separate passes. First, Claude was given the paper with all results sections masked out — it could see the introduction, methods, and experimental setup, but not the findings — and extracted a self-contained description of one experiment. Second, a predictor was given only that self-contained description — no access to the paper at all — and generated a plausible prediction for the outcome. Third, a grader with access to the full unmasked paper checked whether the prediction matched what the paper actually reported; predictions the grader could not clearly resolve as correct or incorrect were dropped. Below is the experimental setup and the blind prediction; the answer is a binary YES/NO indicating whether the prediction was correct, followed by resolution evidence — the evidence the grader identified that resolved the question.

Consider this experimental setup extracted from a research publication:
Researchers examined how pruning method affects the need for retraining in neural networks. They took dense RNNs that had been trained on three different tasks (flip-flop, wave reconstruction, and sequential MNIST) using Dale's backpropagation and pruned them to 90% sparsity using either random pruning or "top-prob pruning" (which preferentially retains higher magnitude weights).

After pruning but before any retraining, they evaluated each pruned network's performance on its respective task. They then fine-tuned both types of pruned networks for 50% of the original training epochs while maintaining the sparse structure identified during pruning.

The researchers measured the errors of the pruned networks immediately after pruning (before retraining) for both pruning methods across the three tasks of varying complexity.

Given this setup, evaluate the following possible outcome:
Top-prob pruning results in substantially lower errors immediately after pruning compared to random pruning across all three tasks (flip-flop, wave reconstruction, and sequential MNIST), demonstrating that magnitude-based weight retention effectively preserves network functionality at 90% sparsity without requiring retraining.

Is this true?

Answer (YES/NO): YES